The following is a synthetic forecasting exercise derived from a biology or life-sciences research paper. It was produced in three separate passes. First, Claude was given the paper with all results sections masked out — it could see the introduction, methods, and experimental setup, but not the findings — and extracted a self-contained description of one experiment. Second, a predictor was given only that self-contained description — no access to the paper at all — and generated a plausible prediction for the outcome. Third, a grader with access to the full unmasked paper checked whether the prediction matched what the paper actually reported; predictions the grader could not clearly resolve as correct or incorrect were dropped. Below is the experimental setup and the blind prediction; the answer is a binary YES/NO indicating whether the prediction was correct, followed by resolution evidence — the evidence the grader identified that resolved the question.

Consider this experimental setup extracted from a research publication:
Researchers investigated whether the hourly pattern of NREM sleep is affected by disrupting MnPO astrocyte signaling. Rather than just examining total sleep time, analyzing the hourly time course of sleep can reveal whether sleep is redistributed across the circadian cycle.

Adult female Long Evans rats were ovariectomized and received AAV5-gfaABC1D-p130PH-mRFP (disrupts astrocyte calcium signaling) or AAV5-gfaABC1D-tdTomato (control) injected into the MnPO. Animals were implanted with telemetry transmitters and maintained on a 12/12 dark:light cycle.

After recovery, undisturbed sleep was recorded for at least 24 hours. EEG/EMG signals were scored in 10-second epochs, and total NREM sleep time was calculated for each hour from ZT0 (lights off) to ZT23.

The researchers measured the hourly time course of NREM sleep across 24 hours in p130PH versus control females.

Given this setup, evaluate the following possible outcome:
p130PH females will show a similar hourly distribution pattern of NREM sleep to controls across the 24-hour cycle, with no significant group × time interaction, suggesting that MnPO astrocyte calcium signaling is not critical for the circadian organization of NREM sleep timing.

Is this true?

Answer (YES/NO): NO